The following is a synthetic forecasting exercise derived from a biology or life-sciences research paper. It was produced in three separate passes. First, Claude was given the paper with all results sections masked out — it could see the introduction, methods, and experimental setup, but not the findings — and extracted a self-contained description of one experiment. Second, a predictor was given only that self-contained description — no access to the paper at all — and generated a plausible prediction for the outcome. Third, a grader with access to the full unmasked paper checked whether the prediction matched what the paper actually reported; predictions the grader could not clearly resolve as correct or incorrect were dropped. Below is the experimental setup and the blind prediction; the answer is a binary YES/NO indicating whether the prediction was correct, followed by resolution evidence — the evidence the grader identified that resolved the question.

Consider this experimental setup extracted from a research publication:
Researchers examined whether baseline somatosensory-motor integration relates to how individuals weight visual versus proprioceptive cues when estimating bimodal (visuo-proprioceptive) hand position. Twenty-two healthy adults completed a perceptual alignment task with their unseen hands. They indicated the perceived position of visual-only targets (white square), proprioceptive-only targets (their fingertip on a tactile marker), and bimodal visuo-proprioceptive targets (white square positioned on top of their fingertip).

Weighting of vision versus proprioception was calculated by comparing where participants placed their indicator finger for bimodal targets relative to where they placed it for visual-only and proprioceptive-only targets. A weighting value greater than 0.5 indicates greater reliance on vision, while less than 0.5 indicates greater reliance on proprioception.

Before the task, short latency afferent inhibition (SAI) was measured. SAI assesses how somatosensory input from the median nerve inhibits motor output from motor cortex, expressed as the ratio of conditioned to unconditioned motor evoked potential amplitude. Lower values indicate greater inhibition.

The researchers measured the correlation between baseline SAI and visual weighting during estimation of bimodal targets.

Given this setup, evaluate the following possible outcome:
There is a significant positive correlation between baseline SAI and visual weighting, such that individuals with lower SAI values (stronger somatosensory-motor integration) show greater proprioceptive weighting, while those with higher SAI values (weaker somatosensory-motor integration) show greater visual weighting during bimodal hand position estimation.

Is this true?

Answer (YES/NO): NO